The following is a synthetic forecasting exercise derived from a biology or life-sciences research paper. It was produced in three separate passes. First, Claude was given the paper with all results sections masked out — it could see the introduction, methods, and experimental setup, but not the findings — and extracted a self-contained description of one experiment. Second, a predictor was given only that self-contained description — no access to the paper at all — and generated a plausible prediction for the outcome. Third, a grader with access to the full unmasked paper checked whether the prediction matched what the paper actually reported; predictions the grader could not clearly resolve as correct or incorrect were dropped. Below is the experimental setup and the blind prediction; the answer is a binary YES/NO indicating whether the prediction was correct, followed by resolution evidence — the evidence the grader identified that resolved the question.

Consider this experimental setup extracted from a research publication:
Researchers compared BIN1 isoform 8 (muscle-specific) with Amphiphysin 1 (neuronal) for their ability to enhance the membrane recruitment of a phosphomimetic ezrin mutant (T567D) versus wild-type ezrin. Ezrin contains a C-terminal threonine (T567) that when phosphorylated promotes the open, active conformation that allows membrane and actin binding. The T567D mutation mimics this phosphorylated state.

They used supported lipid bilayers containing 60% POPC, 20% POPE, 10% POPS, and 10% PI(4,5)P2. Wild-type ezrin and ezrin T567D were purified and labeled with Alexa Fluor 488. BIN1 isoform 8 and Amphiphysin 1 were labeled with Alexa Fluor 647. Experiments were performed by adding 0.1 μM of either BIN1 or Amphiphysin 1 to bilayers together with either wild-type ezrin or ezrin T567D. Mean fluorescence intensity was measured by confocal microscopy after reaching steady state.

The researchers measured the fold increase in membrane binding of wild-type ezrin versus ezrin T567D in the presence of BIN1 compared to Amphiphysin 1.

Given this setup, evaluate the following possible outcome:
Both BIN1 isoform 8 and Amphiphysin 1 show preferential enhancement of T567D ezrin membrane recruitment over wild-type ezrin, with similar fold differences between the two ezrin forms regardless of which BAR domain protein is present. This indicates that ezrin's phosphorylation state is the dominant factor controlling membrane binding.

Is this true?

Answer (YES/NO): NO